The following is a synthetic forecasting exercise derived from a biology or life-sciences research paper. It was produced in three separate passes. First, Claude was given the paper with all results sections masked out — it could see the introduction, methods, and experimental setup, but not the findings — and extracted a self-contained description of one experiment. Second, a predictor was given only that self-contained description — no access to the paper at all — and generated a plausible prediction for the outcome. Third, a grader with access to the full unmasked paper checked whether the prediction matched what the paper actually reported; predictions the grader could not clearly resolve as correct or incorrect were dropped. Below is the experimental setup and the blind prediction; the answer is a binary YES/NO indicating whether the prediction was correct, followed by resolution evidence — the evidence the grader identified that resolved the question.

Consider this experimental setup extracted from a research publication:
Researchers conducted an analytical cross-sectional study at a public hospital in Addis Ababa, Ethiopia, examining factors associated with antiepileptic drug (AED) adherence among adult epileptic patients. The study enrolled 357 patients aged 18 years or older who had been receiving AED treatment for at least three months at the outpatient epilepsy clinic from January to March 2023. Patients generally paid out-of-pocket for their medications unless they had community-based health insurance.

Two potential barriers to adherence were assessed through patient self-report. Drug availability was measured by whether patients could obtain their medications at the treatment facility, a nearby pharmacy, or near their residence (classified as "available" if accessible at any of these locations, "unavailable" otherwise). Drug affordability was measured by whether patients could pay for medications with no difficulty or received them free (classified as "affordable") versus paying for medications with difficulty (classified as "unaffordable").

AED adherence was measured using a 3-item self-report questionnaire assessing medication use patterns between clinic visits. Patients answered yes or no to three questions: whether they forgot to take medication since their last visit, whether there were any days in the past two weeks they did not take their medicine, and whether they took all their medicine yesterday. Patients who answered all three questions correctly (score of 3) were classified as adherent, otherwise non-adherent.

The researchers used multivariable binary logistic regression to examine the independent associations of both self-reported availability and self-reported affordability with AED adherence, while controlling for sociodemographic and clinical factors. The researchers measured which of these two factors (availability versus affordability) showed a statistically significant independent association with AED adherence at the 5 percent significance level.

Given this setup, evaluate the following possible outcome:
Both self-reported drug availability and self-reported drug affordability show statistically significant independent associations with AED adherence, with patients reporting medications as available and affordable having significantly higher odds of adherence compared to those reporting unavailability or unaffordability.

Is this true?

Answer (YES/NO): NO